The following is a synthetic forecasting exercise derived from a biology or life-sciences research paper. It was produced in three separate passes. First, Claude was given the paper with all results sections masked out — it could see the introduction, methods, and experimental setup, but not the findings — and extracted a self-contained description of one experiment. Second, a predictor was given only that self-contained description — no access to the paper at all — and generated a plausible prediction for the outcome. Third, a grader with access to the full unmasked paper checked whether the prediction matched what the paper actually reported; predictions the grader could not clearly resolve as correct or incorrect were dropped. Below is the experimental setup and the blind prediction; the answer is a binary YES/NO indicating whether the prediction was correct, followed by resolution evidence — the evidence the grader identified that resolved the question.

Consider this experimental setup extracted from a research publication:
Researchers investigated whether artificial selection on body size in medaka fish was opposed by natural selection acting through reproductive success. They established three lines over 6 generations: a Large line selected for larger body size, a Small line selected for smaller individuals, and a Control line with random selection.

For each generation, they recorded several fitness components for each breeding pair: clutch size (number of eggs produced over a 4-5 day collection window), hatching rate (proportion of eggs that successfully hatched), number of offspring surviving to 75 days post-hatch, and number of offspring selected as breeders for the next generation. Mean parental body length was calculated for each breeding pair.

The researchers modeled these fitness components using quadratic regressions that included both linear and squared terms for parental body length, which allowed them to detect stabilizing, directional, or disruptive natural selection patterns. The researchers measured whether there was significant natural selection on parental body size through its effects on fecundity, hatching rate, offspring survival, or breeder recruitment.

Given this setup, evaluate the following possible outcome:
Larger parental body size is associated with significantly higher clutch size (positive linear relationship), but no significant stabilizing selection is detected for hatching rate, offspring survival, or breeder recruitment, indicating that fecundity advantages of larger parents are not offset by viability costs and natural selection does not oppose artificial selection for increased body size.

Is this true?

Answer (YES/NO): NO